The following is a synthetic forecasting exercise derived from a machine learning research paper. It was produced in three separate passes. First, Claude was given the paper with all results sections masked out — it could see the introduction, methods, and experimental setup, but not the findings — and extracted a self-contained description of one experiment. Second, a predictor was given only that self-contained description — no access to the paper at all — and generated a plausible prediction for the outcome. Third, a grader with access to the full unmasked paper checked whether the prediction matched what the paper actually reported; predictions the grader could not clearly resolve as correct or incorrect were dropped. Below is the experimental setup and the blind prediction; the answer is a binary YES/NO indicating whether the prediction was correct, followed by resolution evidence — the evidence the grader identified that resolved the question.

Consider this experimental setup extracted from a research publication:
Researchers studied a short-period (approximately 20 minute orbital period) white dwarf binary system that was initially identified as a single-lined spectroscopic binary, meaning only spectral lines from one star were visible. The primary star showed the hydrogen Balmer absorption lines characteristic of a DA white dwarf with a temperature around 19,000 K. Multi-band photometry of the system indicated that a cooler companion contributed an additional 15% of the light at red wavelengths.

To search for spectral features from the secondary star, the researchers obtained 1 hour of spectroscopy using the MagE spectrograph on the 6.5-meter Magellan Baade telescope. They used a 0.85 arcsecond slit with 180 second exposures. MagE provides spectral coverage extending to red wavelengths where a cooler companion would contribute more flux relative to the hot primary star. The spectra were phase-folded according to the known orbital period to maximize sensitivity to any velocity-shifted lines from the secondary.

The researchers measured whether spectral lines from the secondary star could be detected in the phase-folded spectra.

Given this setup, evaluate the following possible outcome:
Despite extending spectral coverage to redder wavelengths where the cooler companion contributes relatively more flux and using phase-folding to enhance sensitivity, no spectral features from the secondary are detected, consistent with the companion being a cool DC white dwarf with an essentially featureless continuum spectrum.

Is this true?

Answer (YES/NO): YES